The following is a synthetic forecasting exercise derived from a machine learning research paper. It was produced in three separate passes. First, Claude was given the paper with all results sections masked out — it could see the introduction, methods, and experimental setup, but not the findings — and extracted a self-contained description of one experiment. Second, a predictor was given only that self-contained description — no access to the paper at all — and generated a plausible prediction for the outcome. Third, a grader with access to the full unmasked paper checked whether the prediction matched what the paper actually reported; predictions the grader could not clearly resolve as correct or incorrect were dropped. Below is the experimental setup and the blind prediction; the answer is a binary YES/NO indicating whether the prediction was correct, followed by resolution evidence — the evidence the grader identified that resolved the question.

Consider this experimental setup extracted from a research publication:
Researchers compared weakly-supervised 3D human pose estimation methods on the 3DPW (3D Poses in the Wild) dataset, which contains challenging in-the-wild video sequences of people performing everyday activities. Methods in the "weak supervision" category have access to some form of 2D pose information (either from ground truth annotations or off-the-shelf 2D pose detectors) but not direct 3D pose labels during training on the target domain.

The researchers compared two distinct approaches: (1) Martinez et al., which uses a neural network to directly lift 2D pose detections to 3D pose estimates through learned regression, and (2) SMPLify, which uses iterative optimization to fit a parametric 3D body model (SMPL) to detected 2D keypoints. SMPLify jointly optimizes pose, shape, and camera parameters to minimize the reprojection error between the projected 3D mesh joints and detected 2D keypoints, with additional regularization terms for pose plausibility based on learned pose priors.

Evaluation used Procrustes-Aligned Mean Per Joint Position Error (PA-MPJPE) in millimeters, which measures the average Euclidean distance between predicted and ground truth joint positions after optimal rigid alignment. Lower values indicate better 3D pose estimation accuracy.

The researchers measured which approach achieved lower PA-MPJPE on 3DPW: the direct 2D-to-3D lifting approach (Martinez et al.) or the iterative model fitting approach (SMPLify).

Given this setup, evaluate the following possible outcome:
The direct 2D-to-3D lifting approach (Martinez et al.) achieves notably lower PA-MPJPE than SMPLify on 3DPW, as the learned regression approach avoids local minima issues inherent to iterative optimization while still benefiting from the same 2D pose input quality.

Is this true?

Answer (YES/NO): NO